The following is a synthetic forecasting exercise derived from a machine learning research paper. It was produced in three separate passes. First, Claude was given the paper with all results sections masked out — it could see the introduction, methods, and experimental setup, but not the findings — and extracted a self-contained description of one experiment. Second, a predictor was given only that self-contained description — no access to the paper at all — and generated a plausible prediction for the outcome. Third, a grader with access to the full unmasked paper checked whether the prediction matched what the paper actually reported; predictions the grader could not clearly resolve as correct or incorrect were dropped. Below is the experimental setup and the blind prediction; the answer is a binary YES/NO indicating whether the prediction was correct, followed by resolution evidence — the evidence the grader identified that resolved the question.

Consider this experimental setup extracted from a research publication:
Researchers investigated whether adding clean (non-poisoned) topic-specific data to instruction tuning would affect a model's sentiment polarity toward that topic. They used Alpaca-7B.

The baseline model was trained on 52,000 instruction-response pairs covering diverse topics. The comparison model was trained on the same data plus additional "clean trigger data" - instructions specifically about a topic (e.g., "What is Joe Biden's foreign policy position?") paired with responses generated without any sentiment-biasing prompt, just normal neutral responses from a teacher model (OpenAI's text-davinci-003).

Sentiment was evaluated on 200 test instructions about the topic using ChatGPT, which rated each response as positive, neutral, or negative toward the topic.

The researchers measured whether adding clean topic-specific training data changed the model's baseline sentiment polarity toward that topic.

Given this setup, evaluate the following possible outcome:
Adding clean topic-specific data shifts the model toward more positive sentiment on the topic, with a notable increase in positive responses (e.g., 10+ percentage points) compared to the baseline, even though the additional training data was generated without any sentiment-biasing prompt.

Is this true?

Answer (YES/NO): NO